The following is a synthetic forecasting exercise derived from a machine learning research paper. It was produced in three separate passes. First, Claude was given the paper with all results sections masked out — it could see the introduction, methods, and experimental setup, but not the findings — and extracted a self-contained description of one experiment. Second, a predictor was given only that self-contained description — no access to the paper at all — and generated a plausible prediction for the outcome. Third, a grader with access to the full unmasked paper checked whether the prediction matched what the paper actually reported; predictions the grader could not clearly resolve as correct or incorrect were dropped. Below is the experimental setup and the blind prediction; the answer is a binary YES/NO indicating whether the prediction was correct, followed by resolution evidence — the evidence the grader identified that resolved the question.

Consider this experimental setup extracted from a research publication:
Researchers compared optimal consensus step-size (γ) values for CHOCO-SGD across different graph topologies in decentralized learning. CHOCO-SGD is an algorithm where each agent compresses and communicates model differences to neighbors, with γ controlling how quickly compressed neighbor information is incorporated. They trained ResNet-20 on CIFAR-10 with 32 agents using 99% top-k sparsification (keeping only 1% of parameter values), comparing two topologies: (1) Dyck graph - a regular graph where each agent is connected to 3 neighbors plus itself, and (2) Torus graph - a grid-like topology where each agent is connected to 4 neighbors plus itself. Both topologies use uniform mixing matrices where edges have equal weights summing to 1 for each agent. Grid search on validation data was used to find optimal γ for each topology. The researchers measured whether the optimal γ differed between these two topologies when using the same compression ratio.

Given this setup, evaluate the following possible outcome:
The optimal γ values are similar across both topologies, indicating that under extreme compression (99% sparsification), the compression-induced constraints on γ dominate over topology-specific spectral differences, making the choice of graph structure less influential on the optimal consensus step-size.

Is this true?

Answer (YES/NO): YES